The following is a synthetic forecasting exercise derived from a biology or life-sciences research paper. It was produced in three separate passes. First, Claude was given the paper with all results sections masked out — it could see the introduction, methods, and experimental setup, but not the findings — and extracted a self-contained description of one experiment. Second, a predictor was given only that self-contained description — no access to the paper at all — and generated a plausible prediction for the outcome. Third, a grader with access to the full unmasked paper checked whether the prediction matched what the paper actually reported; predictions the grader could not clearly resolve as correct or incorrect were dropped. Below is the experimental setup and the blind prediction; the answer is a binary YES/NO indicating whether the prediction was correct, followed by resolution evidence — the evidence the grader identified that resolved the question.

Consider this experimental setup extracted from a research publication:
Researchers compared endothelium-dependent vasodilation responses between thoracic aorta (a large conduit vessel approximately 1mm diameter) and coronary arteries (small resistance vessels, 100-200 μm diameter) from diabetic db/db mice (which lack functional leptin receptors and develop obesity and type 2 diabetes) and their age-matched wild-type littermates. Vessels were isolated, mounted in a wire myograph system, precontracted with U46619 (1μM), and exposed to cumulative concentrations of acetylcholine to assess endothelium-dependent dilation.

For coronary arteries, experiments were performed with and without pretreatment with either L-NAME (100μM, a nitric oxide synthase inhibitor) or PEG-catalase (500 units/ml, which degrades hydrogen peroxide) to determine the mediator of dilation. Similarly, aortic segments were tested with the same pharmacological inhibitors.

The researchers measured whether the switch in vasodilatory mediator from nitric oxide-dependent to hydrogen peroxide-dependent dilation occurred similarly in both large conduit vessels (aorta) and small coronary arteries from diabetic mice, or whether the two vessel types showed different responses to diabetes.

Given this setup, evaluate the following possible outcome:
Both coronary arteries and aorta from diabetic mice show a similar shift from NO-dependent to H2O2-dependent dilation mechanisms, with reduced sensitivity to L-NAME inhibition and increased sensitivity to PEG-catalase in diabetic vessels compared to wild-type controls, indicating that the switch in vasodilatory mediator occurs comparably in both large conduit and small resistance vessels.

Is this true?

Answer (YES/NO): NO